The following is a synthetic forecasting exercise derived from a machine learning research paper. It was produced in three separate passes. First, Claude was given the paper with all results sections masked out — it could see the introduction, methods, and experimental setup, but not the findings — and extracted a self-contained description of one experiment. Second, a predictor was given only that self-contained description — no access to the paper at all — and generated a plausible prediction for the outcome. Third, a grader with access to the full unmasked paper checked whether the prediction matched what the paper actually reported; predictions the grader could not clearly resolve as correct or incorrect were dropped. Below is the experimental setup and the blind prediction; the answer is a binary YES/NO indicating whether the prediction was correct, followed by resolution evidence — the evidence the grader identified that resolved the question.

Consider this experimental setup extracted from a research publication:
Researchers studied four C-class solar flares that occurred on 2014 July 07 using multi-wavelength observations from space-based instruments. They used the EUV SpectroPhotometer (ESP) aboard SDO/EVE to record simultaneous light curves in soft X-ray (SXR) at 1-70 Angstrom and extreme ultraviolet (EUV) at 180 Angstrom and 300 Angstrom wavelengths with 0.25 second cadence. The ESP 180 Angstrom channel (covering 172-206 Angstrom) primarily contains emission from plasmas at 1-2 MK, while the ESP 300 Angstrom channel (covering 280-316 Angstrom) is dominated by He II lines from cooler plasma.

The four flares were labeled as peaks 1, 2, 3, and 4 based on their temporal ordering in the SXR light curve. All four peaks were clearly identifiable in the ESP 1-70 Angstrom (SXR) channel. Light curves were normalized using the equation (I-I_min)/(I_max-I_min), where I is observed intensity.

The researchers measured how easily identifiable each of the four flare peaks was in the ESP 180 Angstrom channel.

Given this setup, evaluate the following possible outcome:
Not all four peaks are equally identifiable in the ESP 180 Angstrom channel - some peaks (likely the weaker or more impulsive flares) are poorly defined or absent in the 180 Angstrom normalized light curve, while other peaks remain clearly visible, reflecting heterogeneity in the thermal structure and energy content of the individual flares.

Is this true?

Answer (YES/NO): NO